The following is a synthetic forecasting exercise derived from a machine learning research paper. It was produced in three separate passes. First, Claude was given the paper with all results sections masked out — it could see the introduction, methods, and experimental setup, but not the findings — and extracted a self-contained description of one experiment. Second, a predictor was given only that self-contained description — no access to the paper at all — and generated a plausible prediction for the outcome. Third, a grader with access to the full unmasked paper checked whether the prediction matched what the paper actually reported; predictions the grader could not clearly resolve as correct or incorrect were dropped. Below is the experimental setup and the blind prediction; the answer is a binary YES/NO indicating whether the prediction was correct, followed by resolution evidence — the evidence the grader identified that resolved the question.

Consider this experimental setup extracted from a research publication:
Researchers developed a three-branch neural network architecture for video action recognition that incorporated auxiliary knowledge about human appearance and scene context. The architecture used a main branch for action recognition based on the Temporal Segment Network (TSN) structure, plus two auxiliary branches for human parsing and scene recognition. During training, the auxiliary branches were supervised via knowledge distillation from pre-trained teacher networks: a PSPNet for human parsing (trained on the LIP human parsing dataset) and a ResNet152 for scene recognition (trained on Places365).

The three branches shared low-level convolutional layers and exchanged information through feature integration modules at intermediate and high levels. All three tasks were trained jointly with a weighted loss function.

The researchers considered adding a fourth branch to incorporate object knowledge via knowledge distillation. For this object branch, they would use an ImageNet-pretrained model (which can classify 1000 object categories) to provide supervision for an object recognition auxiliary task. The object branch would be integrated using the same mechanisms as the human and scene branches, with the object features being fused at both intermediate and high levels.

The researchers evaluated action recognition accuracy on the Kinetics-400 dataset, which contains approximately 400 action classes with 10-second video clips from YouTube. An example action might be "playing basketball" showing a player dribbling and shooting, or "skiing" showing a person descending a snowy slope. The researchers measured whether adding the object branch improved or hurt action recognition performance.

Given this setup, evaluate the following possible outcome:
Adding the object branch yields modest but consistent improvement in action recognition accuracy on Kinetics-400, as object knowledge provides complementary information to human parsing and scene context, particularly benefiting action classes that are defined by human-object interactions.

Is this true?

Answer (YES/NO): NO